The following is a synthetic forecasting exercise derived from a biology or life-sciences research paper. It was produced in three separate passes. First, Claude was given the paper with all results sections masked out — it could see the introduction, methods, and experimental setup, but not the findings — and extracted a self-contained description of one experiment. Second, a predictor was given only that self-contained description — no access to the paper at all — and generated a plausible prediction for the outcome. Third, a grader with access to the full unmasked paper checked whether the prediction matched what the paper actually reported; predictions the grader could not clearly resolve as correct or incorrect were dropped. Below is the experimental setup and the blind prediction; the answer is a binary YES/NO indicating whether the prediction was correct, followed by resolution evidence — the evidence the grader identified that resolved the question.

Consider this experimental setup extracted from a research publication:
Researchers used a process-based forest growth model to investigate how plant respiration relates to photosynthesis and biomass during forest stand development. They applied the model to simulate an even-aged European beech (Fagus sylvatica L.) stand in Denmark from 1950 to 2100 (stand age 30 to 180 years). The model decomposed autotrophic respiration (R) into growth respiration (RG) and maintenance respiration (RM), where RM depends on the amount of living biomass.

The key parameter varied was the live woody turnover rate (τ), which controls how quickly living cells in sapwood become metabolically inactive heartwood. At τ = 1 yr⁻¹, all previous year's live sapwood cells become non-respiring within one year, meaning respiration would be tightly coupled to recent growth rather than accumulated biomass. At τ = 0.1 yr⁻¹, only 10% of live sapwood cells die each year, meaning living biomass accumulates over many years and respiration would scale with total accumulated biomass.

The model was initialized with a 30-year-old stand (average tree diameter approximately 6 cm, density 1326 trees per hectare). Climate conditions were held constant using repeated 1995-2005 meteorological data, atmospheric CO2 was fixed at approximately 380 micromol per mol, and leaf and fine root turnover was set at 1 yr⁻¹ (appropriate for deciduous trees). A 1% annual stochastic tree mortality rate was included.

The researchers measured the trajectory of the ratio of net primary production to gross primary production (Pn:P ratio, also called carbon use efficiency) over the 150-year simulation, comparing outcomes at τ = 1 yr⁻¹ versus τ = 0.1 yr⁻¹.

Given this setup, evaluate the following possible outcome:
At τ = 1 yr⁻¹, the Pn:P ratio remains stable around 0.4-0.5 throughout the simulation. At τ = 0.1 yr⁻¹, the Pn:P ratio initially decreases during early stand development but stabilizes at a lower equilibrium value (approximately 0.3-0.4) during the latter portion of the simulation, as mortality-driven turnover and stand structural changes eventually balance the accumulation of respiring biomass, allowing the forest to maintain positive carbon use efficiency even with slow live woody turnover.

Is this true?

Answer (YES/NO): NO